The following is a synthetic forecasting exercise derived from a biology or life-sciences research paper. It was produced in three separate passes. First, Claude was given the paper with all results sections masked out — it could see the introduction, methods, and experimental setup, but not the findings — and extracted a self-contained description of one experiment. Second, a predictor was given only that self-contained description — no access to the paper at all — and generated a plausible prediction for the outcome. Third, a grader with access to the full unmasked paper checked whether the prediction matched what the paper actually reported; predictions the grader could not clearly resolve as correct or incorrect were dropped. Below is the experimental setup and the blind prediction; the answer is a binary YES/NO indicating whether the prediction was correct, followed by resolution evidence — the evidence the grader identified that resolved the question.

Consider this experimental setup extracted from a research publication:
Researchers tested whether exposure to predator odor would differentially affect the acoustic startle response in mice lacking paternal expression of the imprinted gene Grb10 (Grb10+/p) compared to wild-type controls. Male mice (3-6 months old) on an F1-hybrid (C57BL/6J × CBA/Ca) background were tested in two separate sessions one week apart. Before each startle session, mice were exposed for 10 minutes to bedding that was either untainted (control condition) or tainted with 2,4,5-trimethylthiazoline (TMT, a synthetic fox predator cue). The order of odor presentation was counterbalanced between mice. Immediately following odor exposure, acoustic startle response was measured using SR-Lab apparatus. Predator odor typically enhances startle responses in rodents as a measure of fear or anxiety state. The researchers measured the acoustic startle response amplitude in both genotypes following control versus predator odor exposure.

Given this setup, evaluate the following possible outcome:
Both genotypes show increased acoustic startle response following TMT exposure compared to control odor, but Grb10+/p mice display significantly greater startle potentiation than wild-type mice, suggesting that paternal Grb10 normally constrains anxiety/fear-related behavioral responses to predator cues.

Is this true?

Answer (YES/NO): NO